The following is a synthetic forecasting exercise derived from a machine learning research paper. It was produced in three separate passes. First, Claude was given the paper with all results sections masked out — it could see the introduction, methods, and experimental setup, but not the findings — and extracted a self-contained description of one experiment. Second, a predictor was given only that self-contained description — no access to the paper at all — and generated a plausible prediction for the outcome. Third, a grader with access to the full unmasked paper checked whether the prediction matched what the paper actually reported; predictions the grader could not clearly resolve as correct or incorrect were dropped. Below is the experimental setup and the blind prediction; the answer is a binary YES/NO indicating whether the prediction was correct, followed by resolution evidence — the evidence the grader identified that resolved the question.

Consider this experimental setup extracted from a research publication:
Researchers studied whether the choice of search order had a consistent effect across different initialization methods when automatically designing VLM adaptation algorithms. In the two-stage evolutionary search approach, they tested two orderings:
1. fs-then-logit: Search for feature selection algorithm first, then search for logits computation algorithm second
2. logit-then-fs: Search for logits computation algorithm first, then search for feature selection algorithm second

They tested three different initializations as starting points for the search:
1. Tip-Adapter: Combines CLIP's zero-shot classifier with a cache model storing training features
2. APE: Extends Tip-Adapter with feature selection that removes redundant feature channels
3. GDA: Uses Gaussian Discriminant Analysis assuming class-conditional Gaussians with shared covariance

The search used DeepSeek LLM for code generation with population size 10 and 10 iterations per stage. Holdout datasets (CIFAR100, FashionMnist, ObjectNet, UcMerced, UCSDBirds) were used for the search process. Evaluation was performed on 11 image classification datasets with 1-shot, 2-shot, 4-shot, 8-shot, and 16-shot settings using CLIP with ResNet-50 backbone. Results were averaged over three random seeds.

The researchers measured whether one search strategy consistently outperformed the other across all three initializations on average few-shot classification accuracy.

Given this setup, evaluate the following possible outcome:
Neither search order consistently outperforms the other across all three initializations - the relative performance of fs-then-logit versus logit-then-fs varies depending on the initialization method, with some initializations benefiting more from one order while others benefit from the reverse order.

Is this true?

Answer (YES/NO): NO